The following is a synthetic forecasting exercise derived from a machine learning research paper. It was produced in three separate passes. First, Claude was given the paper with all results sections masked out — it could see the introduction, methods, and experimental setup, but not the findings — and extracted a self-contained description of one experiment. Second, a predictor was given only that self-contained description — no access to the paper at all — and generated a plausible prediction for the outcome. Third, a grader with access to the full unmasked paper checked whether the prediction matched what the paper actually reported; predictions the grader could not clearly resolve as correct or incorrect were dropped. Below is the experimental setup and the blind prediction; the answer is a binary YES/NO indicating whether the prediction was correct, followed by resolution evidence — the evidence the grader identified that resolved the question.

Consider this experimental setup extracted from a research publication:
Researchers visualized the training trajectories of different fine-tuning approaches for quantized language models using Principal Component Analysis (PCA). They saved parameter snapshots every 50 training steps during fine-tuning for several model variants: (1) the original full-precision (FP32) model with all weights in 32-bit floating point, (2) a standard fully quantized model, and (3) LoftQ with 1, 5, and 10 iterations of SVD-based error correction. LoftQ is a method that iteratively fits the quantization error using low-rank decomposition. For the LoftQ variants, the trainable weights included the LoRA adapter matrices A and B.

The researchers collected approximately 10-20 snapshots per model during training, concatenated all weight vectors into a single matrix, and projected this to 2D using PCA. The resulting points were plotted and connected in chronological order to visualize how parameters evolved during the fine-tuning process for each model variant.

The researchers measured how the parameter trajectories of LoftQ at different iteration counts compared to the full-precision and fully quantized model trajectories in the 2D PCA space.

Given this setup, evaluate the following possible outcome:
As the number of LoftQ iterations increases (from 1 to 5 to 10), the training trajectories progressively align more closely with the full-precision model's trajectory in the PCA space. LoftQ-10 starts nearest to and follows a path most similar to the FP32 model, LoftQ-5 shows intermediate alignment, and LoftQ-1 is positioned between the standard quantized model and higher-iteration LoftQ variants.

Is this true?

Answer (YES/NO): NO